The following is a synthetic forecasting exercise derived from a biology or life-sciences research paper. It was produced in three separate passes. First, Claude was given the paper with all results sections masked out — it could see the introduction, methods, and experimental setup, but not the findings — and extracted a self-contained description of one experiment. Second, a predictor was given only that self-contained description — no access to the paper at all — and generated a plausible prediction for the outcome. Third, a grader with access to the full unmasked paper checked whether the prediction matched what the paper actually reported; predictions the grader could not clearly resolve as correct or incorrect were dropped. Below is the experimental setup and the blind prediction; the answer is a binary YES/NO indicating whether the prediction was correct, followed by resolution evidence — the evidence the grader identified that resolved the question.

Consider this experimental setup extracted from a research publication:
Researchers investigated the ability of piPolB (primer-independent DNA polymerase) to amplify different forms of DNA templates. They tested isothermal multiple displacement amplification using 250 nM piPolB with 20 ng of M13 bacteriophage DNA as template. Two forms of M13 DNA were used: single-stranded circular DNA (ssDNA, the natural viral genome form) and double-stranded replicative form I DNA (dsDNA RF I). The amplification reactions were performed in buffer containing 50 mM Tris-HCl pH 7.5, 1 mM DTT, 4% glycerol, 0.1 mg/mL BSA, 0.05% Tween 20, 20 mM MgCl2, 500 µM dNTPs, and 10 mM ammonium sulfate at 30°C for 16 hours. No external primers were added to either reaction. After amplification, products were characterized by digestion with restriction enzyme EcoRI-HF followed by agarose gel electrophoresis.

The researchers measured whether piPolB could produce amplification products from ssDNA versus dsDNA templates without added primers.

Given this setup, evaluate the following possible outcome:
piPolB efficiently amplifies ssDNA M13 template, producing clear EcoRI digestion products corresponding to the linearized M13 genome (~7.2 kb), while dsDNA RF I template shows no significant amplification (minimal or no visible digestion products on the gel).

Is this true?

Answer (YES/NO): NO